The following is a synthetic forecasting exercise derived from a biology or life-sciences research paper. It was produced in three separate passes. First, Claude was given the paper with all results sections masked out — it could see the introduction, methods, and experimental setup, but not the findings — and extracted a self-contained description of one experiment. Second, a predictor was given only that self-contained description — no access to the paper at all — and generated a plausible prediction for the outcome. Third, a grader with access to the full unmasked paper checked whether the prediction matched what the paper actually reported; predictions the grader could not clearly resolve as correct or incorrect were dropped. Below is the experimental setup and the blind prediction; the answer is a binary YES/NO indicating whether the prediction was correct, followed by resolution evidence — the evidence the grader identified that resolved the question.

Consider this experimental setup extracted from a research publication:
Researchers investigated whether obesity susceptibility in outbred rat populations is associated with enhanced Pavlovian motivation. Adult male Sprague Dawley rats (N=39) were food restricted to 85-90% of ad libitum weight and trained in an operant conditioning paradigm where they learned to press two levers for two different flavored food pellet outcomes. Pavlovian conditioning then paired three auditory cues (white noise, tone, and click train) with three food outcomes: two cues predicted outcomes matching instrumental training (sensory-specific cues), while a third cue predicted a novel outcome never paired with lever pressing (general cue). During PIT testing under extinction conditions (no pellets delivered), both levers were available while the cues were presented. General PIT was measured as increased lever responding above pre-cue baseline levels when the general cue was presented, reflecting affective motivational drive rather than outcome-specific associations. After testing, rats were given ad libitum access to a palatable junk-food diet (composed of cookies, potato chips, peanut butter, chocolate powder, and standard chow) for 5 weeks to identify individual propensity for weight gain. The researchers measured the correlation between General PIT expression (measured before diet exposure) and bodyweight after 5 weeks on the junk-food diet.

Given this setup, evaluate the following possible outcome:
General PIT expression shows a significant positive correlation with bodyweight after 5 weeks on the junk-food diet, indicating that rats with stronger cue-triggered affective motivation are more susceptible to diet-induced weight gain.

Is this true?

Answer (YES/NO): YES